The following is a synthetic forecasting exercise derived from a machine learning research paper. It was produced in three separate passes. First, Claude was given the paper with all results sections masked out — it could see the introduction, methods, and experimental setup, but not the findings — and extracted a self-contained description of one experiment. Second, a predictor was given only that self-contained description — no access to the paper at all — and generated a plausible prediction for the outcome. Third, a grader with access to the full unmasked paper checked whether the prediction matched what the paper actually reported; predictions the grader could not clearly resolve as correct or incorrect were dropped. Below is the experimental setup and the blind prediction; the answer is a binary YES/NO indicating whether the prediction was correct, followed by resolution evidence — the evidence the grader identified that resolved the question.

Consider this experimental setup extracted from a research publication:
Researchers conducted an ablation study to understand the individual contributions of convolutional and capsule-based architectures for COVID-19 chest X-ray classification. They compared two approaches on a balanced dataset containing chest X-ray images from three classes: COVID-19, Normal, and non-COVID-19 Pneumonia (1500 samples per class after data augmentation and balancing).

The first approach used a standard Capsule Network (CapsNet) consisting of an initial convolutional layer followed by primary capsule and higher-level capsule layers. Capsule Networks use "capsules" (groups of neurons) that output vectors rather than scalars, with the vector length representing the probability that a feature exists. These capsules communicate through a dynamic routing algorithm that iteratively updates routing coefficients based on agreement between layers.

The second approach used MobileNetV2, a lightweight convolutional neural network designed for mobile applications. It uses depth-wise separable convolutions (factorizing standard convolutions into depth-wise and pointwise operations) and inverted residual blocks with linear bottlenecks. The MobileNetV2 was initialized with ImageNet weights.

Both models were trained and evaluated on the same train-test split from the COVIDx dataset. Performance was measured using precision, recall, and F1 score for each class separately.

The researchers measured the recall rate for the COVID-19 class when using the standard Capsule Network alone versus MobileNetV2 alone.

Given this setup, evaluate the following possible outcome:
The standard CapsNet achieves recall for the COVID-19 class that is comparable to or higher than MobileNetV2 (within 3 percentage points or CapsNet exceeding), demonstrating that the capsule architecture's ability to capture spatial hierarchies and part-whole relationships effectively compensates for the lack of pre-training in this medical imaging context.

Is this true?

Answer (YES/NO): NO